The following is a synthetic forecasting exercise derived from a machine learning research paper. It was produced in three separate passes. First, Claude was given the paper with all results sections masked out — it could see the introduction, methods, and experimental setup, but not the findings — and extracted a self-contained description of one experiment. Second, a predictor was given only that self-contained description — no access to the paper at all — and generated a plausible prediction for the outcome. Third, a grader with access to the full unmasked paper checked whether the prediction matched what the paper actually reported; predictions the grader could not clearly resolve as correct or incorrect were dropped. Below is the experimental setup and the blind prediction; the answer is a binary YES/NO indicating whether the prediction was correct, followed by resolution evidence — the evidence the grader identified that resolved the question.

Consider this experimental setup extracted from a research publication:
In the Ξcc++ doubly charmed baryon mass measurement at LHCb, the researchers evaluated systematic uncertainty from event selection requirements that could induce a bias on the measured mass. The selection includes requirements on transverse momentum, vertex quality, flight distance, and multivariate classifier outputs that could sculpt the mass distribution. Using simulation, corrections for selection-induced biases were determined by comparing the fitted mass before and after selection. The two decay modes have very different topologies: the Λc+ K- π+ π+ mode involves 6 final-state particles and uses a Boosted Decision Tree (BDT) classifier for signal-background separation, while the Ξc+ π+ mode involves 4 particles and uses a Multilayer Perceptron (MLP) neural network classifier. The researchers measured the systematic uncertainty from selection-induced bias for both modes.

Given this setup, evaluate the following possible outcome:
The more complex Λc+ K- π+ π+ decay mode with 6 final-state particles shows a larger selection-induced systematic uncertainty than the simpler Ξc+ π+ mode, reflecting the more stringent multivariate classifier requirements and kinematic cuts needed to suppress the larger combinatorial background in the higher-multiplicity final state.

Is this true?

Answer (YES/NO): NO